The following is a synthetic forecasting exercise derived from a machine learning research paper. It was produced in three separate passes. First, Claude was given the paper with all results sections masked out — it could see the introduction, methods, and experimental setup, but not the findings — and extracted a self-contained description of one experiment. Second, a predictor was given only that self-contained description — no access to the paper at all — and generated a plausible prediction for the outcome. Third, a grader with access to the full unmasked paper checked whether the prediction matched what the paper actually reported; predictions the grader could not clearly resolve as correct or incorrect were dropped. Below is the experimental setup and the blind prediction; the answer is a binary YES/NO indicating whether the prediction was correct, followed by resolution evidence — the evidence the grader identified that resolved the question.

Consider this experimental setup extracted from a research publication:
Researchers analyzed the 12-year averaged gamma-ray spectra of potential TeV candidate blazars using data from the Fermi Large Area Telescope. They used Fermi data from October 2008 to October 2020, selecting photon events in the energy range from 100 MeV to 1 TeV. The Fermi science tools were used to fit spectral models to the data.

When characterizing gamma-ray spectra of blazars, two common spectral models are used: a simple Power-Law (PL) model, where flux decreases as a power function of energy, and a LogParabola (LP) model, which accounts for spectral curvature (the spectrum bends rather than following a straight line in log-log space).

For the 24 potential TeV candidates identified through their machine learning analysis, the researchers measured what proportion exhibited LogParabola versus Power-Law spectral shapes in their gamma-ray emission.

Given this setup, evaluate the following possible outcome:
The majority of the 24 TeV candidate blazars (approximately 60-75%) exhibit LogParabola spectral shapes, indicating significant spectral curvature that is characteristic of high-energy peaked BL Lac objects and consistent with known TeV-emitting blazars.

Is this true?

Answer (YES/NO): NO